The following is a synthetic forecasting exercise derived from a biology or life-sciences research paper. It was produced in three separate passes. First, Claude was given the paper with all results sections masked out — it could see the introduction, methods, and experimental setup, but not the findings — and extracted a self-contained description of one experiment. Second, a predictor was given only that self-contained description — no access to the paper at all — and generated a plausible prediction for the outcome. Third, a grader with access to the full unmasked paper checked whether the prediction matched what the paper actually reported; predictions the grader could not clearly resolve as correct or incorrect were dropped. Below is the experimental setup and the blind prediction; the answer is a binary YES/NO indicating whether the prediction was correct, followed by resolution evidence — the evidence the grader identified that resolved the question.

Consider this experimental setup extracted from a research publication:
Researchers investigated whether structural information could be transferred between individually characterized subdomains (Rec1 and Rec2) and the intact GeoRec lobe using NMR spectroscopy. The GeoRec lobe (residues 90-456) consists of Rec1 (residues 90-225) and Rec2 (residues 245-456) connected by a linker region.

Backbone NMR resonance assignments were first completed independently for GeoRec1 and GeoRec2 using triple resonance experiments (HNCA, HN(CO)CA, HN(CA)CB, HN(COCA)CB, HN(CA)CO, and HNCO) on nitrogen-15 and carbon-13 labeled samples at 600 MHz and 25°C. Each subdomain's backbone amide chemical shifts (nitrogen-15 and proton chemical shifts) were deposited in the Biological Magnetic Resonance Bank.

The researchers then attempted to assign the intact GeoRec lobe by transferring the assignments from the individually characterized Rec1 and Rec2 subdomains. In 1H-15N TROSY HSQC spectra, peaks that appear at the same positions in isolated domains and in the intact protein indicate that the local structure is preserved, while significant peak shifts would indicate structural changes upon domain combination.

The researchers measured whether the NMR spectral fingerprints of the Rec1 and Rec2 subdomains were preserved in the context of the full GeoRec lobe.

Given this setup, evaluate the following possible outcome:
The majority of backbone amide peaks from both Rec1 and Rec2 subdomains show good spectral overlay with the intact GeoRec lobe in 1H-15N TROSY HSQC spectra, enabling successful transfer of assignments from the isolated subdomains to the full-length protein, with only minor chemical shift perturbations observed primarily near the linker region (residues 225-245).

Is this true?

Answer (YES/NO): NO